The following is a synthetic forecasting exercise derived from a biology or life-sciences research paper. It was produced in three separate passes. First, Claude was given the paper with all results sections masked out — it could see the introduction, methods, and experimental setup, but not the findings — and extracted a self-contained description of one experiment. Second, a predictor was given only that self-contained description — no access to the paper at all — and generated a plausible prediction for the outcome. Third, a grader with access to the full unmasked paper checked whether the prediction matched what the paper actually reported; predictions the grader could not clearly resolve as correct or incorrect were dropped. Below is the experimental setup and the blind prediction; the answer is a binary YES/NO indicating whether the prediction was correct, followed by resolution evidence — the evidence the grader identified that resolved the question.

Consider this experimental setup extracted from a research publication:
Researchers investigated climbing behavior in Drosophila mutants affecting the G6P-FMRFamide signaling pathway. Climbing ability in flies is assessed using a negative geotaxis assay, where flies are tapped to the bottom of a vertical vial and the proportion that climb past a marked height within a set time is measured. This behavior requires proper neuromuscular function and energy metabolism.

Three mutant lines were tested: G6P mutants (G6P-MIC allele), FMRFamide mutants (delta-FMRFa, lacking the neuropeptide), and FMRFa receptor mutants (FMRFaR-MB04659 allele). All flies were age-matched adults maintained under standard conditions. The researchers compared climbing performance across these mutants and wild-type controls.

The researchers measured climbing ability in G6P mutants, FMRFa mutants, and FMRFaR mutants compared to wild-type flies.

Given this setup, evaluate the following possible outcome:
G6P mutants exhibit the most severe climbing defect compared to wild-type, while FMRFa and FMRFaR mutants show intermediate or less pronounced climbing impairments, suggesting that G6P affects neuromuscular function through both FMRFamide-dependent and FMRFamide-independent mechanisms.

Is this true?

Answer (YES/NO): NO